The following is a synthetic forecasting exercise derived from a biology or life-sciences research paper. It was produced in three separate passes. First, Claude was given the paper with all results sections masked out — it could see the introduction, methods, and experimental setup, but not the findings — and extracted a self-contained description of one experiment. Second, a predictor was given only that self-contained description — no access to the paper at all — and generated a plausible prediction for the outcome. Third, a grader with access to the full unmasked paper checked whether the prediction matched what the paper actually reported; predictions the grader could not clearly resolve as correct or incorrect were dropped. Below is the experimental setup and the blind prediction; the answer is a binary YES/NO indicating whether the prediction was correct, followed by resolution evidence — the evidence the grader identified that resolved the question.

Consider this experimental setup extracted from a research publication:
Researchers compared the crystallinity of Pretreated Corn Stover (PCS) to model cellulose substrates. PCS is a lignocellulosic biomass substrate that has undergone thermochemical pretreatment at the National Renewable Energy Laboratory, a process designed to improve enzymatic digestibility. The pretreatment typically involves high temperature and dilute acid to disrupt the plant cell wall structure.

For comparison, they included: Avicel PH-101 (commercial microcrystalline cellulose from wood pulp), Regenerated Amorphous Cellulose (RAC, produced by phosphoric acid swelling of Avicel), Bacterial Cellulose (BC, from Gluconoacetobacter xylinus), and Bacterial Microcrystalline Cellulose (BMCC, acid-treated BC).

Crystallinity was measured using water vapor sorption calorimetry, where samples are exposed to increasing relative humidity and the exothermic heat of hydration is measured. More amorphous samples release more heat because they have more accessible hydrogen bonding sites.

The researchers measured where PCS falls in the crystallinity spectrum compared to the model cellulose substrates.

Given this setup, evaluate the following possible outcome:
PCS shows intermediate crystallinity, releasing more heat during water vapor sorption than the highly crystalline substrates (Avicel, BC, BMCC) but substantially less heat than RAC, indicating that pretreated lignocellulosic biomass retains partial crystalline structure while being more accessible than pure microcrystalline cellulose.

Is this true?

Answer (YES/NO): NO